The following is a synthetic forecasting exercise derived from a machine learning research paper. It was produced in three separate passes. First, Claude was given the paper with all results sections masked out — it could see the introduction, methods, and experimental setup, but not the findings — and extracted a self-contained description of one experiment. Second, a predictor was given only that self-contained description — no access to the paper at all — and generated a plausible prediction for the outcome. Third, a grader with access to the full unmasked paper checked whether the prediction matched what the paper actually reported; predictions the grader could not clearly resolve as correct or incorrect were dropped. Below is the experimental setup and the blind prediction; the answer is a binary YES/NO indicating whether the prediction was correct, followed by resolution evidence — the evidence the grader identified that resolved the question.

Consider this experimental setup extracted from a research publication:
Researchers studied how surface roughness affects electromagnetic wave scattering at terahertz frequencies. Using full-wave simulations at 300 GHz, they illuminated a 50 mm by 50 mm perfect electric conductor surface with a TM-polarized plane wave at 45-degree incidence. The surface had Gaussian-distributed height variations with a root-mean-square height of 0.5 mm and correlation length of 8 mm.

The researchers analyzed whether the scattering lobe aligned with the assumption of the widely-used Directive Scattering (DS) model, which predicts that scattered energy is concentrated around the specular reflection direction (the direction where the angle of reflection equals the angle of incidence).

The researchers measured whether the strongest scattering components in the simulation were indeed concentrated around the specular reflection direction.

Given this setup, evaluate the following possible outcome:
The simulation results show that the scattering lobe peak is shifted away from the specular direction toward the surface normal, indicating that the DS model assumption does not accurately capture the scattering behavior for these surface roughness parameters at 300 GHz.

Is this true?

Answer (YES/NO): NO